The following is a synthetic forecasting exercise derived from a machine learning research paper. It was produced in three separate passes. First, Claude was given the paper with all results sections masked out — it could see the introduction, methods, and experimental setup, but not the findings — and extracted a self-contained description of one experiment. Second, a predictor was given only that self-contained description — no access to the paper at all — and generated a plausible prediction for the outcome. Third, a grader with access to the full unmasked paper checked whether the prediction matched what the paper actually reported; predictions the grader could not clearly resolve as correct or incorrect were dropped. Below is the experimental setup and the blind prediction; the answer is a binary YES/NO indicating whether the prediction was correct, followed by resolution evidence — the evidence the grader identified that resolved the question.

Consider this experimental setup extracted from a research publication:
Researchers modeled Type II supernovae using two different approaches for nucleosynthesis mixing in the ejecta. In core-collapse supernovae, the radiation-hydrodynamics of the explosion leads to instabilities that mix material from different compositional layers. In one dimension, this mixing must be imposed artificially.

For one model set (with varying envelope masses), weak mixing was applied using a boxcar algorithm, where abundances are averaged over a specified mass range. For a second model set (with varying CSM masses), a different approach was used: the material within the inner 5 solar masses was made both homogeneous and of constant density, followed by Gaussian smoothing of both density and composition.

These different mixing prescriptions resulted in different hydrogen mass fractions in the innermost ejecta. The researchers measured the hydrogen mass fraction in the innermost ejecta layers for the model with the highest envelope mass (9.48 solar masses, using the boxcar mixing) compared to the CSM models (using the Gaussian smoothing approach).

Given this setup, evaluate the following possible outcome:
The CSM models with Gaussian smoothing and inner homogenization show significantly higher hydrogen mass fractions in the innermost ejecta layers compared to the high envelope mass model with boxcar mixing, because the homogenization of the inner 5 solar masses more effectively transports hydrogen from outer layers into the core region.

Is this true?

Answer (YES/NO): YES